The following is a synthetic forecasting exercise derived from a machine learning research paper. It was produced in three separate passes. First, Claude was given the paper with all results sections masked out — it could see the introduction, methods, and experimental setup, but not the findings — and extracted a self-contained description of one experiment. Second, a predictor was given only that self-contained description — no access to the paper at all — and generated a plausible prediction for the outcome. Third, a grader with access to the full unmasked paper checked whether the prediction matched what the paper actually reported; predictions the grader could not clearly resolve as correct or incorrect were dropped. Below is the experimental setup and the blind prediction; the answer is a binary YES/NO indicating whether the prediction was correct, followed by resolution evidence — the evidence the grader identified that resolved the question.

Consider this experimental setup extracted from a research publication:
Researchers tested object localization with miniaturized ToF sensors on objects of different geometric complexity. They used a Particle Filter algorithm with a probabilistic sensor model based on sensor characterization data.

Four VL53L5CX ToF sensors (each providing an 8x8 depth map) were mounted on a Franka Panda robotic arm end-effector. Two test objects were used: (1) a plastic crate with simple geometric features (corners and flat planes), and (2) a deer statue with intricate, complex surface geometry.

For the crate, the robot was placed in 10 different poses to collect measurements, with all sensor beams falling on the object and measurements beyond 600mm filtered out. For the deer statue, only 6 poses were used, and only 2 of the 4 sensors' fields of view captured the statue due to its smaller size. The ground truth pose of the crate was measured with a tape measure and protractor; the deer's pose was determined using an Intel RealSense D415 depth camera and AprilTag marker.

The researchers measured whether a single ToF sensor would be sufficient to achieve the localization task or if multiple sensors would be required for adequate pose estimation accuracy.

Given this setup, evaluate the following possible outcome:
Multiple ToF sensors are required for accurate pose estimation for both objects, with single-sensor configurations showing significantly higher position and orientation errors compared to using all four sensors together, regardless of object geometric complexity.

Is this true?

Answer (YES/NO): NO